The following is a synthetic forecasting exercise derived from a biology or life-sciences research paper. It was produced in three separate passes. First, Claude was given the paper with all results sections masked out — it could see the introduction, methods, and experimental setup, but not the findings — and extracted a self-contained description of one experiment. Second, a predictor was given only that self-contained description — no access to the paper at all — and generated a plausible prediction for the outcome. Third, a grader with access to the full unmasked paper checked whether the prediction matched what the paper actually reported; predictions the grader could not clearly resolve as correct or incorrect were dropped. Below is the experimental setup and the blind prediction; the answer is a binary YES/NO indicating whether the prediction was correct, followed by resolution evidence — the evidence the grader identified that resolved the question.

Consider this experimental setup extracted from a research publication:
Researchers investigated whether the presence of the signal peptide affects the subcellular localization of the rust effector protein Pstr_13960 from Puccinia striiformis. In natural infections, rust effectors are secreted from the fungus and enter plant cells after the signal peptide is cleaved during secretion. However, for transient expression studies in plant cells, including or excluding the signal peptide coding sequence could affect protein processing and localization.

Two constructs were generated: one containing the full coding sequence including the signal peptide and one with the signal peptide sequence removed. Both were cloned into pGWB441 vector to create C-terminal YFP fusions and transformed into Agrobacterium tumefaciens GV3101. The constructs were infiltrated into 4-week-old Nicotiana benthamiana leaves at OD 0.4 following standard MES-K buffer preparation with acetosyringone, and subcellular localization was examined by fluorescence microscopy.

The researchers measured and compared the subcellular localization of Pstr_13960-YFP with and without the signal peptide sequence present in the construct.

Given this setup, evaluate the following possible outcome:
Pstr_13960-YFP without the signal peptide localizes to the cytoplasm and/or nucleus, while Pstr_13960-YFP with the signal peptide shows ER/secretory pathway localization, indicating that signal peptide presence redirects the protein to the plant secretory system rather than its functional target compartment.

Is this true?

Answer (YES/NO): NO